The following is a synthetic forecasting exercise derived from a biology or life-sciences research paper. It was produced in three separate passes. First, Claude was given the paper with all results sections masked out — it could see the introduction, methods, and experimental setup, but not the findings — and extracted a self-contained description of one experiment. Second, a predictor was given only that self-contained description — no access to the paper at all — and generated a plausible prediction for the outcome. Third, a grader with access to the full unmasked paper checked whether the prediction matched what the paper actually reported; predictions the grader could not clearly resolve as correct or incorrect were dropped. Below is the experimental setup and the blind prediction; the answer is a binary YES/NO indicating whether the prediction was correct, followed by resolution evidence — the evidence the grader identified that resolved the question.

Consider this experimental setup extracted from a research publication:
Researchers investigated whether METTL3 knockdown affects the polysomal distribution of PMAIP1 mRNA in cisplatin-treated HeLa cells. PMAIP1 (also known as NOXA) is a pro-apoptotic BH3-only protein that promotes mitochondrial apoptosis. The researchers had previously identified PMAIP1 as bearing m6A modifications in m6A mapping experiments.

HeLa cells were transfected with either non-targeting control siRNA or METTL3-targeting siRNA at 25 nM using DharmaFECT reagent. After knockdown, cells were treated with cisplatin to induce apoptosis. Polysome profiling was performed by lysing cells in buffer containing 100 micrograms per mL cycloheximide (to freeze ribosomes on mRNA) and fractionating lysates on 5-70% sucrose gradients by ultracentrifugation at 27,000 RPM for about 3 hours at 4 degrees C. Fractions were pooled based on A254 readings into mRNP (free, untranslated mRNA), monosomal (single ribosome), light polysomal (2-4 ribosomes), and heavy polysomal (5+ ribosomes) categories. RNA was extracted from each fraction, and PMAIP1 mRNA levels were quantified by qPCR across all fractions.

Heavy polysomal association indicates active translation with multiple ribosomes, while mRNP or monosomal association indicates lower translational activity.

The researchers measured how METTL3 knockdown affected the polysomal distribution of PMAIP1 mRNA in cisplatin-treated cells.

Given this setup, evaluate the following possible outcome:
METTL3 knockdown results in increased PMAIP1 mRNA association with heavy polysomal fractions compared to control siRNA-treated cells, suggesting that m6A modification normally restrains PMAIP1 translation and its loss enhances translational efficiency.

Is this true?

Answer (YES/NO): NO